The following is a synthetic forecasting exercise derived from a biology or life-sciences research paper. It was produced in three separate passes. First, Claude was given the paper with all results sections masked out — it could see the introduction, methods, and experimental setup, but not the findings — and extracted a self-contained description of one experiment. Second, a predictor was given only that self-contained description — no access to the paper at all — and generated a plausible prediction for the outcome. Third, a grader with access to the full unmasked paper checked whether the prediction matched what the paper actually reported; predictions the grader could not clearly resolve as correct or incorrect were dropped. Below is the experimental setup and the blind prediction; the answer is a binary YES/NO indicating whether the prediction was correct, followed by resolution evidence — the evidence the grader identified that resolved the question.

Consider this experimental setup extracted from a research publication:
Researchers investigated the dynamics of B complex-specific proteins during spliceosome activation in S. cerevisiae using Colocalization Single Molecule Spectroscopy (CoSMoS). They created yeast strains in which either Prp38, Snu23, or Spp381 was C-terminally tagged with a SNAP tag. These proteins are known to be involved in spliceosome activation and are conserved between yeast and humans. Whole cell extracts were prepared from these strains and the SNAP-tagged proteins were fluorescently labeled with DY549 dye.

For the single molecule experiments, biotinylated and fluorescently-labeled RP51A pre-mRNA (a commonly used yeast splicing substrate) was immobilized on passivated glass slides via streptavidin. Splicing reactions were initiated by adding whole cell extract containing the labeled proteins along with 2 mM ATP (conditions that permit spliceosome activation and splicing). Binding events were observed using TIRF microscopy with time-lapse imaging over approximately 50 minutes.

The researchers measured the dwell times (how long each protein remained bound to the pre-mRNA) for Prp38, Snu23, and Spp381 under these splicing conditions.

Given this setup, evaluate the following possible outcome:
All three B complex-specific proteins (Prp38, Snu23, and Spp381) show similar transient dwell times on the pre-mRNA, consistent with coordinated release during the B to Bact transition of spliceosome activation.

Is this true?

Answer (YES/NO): YES